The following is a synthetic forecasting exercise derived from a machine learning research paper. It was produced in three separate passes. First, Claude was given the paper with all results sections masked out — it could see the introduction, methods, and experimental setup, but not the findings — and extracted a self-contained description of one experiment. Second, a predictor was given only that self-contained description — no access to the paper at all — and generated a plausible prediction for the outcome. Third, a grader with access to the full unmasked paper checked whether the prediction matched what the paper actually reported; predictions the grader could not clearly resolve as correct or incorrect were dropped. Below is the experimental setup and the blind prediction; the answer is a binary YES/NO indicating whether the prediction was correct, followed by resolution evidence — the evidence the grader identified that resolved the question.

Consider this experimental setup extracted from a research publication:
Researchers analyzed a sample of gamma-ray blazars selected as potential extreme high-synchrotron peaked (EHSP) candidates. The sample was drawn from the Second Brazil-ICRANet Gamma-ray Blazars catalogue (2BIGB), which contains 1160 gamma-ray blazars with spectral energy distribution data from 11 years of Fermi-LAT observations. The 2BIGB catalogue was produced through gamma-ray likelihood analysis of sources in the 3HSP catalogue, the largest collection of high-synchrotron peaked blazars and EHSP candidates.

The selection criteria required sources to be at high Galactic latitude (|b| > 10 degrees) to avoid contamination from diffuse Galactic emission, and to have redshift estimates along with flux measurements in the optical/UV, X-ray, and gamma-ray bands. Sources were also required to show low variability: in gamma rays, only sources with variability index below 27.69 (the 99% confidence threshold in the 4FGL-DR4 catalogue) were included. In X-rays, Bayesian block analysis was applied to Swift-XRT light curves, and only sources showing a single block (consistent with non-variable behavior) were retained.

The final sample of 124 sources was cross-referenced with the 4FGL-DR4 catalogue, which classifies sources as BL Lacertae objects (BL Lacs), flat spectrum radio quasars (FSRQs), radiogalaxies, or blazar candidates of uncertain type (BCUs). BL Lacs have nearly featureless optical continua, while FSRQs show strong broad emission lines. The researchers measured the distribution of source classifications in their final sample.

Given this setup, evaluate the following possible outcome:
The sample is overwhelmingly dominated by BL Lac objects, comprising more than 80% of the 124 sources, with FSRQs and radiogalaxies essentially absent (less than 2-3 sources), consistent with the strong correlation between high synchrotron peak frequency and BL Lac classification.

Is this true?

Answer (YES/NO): NO